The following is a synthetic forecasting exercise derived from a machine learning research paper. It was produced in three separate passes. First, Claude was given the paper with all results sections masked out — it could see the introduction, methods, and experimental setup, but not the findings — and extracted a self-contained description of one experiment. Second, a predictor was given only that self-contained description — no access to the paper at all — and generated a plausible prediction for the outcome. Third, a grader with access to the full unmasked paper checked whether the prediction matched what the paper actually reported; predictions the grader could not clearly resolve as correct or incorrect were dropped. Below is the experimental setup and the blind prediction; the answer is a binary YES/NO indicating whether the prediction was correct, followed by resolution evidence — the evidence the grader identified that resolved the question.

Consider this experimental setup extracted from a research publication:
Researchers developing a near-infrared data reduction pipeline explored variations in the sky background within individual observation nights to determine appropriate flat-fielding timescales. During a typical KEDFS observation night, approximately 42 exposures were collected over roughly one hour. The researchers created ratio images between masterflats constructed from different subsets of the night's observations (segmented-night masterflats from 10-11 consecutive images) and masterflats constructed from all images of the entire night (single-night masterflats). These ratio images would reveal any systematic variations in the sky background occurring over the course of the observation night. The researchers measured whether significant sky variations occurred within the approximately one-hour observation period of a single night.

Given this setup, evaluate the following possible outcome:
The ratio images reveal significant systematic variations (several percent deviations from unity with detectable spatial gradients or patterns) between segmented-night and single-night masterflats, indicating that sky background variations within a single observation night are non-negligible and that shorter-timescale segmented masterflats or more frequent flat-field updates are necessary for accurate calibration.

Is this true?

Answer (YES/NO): YES